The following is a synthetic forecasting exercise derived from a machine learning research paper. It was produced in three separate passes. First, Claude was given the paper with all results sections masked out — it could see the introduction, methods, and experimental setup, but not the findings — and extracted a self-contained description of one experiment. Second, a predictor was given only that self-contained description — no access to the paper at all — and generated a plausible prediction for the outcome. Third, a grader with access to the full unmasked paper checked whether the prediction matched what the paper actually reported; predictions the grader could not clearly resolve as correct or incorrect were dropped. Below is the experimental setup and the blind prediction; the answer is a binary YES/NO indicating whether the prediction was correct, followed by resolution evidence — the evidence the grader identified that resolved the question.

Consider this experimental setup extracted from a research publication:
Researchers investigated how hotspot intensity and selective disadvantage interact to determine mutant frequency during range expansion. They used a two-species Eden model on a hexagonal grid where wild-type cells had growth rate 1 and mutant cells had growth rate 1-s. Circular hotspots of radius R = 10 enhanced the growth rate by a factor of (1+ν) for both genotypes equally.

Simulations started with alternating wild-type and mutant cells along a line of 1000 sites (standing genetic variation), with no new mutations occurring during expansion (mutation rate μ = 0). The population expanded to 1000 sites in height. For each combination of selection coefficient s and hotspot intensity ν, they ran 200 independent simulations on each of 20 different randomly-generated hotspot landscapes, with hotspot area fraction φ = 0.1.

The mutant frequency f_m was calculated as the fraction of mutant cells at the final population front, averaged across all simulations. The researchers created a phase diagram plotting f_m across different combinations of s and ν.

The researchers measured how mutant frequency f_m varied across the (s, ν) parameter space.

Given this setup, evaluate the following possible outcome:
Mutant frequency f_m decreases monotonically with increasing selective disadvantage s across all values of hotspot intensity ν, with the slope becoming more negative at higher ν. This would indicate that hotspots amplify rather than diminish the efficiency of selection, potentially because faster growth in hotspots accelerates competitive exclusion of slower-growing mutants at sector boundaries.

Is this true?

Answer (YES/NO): NO